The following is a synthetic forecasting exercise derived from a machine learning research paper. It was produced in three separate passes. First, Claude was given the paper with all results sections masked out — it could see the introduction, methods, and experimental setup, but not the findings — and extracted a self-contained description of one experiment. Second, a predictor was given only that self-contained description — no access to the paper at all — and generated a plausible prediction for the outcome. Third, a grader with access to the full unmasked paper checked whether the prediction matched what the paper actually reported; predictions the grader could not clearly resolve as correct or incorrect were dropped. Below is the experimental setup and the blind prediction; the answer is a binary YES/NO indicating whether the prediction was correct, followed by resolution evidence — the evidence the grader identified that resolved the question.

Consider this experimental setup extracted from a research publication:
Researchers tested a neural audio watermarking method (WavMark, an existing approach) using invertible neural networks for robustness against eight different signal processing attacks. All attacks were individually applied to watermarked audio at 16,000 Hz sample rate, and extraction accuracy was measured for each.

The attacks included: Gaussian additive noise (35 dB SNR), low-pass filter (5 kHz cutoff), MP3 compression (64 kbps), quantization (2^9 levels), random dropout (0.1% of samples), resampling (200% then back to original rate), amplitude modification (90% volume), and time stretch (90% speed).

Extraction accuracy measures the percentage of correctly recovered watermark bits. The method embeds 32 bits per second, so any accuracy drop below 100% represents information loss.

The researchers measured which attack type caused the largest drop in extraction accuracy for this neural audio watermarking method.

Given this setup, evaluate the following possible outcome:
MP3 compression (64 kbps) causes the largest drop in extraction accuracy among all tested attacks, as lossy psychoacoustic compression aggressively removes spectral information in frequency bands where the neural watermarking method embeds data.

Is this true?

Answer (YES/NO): NO